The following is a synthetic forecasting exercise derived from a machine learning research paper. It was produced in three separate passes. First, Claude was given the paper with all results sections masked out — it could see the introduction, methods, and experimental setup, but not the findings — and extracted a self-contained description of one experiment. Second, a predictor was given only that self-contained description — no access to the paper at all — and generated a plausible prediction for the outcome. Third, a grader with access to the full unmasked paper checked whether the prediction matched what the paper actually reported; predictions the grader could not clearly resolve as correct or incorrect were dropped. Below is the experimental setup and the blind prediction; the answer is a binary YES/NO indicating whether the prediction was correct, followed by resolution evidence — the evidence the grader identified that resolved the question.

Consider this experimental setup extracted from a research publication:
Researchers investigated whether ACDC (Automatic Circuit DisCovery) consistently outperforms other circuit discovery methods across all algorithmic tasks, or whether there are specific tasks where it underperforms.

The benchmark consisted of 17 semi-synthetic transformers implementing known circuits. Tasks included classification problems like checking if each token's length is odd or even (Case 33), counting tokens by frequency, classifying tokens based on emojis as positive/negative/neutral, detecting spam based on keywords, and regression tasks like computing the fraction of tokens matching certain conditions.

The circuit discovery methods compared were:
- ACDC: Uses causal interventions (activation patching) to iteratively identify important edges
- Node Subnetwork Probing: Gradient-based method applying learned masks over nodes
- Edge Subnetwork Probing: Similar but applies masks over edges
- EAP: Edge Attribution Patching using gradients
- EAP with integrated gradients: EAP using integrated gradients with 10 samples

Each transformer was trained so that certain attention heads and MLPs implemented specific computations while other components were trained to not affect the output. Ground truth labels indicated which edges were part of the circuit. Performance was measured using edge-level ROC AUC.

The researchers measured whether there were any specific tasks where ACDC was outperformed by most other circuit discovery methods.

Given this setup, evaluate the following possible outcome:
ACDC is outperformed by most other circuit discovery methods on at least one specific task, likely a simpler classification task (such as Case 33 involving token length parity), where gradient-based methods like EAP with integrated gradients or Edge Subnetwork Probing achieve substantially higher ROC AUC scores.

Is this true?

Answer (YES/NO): YES